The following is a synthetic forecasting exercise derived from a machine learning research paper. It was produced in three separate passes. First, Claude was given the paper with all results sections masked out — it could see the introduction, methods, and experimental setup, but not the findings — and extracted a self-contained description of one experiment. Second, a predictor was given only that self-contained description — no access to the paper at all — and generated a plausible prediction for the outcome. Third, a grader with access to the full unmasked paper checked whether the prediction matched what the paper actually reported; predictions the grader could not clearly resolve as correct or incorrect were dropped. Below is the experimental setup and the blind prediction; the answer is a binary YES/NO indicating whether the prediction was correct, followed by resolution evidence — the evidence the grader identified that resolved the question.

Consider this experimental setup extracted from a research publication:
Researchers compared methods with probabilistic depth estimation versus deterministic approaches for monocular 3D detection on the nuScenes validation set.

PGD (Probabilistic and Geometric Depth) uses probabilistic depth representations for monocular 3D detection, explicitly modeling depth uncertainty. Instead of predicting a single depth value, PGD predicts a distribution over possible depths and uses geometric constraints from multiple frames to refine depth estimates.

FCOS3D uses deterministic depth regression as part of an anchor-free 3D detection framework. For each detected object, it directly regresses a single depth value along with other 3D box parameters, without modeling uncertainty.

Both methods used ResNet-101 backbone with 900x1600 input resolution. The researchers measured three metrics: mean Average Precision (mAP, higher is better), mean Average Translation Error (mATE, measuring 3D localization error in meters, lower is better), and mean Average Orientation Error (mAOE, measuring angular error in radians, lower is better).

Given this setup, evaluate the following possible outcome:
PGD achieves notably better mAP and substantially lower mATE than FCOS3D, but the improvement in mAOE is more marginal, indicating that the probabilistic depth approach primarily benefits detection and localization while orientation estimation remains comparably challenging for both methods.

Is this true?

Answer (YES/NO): NO